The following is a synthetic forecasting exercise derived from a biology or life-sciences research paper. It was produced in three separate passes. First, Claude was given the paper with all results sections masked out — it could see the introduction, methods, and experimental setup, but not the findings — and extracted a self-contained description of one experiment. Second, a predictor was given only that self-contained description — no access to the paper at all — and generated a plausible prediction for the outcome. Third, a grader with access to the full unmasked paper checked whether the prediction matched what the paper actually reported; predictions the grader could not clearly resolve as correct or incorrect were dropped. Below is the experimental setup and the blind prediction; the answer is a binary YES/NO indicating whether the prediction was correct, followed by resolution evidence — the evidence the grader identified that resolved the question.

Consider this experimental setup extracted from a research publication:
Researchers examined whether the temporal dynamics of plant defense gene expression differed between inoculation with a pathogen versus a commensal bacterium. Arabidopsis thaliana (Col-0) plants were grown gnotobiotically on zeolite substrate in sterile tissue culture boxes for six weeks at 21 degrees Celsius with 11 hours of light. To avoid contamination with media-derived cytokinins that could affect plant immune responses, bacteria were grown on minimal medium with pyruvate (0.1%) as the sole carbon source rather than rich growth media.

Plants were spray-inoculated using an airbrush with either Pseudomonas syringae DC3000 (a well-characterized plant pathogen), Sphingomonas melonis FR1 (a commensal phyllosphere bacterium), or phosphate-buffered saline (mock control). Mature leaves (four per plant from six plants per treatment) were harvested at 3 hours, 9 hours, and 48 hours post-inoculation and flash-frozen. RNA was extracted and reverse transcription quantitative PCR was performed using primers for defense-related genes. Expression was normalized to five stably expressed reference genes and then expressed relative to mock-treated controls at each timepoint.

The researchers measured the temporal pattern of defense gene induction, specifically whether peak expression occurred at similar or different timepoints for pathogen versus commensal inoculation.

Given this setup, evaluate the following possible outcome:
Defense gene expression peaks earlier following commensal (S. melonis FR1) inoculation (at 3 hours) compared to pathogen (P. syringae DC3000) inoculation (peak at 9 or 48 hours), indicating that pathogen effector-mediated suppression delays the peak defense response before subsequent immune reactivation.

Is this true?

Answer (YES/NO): NO